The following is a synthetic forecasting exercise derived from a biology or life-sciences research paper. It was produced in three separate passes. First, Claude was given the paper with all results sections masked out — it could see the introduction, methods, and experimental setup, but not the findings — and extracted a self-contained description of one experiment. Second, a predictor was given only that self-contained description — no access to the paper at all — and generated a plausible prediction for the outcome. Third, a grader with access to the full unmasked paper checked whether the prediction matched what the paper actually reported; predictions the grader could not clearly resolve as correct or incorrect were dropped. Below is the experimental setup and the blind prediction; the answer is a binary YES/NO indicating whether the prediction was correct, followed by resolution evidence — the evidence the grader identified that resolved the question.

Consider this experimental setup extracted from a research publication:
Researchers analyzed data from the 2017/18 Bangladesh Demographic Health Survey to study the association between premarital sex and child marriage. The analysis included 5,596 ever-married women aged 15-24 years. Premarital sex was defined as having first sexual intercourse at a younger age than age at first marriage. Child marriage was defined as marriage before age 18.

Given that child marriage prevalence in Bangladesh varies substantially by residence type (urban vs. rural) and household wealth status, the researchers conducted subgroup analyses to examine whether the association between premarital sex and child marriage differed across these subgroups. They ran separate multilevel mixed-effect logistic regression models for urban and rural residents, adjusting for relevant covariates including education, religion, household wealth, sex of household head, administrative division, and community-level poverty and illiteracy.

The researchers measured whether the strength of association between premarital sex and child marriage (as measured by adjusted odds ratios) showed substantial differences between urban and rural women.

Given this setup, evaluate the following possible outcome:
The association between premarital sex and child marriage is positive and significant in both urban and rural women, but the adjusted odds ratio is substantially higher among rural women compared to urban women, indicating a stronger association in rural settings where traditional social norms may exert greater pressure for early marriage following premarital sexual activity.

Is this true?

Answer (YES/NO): NO